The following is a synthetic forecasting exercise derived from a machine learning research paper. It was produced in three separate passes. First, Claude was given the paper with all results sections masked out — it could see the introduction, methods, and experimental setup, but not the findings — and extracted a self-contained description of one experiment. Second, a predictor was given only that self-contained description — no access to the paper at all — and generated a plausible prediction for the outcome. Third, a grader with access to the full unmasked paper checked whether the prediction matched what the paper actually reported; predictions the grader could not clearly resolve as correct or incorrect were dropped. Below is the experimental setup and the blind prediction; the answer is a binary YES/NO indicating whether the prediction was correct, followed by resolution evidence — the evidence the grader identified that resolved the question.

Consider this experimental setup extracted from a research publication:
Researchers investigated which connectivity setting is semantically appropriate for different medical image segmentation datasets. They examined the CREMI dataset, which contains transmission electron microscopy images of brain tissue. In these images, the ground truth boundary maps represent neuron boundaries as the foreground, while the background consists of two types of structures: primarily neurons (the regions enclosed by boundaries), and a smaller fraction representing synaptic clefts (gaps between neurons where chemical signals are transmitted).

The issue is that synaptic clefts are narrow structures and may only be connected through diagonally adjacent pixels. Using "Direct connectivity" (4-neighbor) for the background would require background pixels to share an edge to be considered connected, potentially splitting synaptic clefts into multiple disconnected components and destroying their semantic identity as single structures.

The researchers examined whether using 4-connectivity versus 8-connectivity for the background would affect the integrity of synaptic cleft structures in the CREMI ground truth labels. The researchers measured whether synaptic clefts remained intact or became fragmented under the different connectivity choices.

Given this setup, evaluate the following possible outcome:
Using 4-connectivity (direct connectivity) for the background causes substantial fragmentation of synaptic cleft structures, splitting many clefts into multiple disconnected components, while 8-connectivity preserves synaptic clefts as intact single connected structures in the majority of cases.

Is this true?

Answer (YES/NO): YES